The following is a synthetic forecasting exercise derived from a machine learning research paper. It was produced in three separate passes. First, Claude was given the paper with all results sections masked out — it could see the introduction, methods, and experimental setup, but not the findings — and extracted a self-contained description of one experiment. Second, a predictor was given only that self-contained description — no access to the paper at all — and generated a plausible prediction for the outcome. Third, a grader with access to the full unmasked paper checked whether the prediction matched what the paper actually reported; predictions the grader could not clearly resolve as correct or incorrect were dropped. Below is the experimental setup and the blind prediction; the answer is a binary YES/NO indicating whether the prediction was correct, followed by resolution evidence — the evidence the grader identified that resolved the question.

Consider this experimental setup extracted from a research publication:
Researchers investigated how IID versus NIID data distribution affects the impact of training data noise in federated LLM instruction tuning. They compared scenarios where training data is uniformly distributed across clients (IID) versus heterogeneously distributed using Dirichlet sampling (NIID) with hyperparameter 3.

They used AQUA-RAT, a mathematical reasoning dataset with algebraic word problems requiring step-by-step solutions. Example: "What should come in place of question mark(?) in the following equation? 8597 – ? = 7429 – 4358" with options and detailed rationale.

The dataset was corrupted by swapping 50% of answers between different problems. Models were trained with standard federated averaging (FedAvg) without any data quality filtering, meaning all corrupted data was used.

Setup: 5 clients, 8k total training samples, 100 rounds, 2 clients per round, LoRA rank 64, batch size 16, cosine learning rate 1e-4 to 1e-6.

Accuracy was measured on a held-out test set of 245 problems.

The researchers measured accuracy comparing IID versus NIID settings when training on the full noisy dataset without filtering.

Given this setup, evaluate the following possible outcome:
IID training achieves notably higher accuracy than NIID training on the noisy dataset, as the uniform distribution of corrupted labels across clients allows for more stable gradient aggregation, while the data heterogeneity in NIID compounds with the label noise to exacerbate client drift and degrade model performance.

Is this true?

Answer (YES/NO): NO